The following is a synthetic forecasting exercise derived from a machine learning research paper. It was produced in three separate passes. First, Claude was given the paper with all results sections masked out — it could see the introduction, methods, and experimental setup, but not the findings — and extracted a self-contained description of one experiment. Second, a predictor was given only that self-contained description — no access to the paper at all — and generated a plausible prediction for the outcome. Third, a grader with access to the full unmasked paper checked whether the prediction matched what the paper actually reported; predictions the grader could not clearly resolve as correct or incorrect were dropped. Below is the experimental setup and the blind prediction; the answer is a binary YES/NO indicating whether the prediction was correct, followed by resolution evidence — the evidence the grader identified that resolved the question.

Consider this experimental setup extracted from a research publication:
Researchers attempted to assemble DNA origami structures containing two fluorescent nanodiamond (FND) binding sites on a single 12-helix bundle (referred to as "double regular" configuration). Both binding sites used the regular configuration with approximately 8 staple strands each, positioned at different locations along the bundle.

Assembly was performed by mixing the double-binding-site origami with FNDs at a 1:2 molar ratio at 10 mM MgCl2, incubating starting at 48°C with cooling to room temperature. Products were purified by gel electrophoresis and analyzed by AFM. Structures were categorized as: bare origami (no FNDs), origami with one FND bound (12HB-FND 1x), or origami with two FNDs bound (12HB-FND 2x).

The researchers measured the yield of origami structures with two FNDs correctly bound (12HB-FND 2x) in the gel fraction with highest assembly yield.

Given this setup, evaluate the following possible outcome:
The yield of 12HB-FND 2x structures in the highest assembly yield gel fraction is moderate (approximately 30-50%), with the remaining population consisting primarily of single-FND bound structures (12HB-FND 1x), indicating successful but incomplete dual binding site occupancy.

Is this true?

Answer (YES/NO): NO